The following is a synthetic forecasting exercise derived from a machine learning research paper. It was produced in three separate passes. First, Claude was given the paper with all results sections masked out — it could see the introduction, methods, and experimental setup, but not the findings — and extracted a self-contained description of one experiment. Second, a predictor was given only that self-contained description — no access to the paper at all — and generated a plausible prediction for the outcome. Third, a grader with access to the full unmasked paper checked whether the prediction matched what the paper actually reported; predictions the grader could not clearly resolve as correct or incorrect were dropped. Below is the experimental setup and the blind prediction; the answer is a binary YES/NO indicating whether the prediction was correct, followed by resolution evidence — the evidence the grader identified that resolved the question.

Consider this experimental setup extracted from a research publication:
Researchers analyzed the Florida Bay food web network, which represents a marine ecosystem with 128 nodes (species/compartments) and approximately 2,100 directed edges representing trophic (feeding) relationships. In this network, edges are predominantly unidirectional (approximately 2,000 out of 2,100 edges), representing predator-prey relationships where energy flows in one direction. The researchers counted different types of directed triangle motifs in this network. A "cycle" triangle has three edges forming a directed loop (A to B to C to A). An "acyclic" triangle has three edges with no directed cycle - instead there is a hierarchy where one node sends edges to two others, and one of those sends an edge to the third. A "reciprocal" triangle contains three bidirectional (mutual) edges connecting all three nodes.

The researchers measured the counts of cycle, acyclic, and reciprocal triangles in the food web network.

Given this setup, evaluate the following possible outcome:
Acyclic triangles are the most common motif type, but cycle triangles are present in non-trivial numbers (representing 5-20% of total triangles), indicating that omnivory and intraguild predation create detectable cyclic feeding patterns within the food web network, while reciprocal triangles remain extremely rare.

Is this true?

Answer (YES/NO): NO